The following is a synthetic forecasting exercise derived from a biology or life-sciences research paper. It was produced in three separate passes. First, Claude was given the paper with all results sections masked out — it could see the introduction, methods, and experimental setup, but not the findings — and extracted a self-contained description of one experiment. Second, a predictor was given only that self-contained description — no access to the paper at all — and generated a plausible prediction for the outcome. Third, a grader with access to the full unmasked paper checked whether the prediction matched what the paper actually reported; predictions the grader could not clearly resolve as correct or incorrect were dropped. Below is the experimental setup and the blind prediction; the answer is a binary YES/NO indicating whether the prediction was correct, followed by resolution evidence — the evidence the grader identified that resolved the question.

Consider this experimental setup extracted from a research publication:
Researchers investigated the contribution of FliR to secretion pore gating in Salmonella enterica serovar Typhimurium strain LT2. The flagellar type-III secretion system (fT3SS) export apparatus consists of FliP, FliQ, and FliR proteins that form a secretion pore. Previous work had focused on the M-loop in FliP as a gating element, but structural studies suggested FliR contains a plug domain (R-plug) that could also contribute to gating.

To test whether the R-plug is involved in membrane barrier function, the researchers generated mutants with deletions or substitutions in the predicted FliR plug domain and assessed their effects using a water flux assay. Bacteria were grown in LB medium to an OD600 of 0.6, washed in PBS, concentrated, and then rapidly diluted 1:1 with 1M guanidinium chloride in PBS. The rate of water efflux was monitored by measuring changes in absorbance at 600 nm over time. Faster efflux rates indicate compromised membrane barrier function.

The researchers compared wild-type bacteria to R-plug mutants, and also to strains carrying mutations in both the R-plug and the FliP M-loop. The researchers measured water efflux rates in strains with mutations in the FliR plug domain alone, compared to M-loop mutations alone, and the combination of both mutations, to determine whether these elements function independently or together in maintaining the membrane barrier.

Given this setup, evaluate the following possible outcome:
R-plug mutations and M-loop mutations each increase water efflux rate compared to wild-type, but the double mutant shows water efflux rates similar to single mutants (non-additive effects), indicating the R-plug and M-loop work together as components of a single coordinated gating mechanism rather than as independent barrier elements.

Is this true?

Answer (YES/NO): YES